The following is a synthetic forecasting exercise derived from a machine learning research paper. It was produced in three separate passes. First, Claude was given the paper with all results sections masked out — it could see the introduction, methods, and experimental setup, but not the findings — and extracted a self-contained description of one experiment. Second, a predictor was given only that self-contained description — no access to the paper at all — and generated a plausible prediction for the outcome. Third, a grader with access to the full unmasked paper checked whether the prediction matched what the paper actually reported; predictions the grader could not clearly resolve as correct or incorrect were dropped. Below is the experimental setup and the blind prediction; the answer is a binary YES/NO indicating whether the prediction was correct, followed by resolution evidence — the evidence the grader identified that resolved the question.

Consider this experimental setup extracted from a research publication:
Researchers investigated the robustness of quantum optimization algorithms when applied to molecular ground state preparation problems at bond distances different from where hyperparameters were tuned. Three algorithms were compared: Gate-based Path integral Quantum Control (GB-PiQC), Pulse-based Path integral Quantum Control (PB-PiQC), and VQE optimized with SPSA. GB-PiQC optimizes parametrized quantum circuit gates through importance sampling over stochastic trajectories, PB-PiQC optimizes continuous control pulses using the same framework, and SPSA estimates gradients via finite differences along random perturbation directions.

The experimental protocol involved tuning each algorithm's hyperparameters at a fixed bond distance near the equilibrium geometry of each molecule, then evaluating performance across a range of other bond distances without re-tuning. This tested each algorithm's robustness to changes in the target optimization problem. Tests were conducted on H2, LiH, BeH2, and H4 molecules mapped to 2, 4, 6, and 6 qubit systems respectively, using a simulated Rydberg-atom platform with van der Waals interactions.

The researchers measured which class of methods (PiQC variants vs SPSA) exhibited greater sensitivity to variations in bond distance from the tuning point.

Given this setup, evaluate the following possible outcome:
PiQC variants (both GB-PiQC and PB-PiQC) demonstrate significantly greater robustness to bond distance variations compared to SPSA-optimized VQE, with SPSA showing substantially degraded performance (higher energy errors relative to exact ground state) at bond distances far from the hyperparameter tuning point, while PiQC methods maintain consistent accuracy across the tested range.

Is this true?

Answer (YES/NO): YES